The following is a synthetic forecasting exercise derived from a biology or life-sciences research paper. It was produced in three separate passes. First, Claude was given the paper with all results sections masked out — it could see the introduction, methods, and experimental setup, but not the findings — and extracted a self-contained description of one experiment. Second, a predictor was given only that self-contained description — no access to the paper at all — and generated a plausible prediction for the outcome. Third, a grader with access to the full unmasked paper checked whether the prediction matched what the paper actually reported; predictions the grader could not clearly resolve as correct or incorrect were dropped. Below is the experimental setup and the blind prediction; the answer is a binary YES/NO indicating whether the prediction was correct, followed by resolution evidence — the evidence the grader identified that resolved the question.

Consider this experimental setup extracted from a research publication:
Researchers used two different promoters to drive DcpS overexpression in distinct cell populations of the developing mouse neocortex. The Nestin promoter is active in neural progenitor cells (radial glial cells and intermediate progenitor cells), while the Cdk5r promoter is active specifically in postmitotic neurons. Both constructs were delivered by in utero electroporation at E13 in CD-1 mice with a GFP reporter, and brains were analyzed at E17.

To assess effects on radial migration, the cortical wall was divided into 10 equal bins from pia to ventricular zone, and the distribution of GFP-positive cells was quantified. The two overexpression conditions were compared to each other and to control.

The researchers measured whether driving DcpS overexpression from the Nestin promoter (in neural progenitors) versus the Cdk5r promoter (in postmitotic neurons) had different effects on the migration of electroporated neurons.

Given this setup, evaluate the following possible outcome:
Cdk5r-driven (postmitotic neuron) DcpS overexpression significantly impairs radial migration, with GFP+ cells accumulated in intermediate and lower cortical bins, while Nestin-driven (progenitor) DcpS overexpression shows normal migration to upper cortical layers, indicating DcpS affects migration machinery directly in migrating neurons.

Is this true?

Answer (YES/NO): YES